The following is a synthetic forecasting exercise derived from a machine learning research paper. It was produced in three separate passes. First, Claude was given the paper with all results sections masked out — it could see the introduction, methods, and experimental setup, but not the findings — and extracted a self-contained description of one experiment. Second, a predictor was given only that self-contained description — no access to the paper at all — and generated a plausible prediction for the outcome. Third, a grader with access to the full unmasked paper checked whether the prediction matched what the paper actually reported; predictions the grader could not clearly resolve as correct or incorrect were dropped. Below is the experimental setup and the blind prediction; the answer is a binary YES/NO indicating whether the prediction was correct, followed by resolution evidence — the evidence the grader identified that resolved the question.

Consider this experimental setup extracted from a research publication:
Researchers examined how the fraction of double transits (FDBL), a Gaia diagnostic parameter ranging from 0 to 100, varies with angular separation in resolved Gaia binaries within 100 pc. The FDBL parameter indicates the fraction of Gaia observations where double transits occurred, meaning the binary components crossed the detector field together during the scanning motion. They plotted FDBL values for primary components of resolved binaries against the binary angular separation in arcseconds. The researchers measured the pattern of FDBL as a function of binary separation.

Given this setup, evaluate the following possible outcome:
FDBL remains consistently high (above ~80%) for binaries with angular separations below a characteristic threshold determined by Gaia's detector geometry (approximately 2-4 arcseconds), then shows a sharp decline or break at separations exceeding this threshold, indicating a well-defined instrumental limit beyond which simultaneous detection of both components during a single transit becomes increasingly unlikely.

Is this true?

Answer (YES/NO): NO